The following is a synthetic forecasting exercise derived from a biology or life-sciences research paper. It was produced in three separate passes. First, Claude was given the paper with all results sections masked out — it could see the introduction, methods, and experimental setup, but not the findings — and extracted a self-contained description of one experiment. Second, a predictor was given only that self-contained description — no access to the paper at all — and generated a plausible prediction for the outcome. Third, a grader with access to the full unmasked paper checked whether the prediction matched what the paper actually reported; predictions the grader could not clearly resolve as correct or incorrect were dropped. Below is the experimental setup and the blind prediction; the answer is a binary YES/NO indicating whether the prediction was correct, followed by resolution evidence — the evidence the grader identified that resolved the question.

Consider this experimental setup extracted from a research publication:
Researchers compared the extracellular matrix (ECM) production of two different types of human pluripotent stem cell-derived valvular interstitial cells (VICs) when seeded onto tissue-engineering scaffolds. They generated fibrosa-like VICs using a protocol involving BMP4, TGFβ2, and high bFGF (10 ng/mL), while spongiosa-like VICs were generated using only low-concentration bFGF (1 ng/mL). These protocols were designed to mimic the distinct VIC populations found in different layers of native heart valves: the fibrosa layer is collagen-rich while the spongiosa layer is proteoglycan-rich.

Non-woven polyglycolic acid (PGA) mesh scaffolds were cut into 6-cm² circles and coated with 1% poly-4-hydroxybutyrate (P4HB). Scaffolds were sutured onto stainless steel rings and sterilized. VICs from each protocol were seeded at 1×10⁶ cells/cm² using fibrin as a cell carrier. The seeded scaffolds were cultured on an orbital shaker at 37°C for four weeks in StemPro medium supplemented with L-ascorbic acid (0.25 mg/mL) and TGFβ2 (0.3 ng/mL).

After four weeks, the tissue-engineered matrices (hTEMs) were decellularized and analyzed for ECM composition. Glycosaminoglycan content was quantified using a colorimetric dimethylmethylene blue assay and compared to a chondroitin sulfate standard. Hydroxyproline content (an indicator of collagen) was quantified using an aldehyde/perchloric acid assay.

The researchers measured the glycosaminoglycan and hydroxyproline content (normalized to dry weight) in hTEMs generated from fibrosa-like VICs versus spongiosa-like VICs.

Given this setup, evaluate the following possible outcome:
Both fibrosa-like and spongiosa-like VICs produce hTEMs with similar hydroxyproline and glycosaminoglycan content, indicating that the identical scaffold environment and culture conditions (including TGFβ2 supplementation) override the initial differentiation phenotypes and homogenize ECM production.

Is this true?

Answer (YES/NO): NO